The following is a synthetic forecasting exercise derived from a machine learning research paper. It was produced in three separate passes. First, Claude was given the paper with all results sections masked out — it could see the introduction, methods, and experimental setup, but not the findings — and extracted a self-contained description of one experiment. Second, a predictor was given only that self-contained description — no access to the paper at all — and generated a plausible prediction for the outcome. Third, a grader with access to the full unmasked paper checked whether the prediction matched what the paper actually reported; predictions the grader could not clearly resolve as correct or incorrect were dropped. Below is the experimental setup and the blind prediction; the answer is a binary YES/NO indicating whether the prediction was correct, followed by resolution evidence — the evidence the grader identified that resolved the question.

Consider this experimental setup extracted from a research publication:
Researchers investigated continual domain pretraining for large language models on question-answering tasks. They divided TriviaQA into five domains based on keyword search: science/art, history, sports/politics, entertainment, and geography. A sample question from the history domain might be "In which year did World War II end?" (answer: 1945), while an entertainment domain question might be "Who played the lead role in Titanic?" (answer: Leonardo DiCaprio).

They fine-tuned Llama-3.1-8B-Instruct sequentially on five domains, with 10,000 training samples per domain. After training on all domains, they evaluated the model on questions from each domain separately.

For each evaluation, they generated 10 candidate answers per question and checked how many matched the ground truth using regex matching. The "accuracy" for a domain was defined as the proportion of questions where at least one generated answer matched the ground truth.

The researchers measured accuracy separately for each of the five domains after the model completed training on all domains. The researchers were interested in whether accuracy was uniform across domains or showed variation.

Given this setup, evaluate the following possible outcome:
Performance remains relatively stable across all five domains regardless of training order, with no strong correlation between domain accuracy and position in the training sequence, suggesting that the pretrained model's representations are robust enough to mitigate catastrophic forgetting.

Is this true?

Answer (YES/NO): NO